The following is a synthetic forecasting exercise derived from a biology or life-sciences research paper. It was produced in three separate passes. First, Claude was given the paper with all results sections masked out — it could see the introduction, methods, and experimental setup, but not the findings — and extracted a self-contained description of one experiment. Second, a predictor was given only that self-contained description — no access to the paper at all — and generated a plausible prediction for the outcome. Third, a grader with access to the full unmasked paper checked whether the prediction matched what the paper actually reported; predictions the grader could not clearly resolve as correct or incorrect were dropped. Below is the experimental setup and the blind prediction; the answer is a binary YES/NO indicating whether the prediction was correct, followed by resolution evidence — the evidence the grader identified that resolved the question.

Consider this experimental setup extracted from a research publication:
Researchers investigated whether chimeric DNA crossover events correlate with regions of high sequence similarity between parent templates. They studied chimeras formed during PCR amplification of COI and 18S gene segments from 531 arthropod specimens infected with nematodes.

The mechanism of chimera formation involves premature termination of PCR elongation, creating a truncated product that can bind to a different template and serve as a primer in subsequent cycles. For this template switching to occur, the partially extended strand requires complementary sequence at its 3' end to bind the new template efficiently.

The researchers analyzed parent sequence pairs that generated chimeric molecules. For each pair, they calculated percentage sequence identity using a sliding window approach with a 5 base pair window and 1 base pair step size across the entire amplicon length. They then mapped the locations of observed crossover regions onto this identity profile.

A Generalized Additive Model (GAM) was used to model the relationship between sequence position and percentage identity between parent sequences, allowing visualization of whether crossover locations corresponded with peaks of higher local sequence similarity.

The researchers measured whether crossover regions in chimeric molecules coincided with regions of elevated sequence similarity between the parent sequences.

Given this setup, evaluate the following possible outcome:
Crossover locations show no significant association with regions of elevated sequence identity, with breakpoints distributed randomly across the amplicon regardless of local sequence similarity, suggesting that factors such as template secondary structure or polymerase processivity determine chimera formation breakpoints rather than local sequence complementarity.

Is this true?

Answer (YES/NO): NO